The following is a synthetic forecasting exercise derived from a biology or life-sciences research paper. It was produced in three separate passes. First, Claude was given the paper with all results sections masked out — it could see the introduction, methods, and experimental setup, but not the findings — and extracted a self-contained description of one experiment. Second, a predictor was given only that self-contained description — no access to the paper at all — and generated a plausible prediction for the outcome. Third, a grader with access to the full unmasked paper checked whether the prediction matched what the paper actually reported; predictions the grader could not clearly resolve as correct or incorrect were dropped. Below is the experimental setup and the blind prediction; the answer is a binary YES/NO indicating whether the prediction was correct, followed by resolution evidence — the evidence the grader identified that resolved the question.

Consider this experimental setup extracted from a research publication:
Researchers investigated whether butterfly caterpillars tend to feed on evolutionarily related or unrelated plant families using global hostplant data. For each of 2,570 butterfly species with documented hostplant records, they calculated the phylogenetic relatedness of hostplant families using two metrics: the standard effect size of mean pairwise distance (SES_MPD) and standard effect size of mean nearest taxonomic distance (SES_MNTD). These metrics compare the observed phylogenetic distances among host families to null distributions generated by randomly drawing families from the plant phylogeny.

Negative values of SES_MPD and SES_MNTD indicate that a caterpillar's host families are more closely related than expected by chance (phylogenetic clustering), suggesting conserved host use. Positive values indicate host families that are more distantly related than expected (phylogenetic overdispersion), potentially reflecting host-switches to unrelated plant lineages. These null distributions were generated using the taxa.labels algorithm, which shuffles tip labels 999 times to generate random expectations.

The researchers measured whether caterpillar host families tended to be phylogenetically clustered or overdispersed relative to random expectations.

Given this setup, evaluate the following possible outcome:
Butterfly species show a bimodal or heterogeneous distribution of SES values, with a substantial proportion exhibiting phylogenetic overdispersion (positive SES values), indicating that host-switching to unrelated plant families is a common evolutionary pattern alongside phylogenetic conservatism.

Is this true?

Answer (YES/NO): NO